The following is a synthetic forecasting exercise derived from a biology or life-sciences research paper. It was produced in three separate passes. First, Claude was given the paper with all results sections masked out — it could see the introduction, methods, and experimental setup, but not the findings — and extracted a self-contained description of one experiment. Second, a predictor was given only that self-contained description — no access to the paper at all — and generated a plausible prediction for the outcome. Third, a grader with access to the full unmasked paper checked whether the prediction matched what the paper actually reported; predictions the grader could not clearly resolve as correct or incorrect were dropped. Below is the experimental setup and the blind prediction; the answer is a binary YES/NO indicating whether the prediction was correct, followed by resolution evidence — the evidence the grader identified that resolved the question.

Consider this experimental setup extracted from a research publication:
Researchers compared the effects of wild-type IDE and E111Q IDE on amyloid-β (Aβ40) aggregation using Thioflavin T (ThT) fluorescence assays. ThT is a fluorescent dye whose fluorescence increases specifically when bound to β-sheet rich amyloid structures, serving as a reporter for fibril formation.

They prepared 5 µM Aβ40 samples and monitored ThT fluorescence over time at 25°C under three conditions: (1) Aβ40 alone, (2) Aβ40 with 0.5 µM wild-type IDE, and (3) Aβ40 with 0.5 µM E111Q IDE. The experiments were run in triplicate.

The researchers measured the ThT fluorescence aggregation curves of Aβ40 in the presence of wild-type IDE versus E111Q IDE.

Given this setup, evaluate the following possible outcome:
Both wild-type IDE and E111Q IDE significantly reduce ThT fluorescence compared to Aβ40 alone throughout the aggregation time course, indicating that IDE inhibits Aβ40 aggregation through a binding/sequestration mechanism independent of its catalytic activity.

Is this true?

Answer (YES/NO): NO